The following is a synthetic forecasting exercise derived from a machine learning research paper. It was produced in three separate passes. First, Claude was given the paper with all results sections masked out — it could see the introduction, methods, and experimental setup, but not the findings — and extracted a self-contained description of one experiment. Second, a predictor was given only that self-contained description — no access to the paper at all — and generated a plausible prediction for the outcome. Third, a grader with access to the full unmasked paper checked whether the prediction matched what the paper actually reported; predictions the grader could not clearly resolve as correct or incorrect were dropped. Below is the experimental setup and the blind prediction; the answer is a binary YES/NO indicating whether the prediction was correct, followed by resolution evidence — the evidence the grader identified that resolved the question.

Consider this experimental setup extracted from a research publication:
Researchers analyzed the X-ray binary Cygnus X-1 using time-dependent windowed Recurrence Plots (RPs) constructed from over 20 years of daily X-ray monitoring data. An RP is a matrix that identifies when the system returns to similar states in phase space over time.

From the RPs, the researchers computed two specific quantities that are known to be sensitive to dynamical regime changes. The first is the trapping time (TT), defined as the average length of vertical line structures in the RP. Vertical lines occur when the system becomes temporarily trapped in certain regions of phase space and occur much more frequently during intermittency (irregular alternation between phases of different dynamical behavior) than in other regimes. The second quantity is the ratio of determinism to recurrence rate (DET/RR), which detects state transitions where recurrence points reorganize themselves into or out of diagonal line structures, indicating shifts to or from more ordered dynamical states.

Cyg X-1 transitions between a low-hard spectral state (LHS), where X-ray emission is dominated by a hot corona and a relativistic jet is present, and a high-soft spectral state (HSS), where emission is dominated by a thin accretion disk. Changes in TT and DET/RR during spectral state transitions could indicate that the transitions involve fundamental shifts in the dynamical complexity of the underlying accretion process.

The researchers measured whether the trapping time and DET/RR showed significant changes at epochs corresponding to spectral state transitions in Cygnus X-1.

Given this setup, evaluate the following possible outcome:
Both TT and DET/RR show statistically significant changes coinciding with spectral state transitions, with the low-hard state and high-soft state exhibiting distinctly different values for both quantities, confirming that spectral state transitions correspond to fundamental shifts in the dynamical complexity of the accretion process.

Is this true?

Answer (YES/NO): NO